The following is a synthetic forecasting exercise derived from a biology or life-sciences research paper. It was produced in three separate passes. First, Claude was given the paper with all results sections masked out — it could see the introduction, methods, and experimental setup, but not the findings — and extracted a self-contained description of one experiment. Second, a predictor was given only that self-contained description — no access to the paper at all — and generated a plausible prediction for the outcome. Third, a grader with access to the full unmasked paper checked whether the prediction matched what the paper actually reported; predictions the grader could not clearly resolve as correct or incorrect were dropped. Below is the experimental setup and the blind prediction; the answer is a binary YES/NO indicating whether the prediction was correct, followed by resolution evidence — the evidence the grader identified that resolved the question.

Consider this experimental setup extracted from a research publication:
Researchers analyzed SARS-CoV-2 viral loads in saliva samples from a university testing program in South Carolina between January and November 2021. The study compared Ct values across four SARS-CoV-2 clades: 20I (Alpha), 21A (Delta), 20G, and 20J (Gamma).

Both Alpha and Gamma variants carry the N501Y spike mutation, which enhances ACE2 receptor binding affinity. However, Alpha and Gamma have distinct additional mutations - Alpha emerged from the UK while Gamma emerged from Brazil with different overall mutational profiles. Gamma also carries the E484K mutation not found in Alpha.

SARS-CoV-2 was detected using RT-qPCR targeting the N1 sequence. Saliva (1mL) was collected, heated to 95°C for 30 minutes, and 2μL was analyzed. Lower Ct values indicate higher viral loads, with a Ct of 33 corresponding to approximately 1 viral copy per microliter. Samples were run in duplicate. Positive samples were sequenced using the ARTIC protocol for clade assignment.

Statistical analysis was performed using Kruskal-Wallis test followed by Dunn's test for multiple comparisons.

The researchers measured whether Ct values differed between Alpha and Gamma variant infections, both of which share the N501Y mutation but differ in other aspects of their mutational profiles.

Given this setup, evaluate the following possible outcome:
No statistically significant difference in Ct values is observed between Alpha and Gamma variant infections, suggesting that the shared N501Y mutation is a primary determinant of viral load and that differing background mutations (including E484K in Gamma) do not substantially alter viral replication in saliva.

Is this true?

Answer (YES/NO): YES